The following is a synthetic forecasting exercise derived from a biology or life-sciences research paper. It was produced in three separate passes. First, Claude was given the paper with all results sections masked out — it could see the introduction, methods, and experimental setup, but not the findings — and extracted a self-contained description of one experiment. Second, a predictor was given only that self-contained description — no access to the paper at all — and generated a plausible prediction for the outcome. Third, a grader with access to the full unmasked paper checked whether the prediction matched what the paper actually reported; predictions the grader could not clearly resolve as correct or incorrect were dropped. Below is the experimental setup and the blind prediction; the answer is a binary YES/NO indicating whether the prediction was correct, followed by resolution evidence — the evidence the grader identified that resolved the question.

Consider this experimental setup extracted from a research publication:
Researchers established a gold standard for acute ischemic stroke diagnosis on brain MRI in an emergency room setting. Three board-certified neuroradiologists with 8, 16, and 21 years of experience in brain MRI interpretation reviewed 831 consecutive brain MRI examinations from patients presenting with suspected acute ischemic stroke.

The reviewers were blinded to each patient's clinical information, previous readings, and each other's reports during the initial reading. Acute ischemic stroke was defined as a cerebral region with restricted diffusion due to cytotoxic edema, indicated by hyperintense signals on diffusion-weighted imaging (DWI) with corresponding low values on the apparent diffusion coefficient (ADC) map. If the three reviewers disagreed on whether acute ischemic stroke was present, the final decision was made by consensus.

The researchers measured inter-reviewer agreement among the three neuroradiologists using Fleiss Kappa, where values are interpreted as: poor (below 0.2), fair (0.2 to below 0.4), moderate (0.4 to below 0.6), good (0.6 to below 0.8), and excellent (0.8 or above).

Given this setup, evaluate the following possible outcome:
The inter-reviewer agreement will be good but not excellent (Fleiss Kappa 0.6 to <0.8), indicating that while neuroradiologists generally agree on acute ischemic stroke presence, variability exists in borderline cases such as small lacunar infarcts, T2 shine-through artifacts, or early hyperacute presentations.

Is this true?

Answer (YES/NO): NO